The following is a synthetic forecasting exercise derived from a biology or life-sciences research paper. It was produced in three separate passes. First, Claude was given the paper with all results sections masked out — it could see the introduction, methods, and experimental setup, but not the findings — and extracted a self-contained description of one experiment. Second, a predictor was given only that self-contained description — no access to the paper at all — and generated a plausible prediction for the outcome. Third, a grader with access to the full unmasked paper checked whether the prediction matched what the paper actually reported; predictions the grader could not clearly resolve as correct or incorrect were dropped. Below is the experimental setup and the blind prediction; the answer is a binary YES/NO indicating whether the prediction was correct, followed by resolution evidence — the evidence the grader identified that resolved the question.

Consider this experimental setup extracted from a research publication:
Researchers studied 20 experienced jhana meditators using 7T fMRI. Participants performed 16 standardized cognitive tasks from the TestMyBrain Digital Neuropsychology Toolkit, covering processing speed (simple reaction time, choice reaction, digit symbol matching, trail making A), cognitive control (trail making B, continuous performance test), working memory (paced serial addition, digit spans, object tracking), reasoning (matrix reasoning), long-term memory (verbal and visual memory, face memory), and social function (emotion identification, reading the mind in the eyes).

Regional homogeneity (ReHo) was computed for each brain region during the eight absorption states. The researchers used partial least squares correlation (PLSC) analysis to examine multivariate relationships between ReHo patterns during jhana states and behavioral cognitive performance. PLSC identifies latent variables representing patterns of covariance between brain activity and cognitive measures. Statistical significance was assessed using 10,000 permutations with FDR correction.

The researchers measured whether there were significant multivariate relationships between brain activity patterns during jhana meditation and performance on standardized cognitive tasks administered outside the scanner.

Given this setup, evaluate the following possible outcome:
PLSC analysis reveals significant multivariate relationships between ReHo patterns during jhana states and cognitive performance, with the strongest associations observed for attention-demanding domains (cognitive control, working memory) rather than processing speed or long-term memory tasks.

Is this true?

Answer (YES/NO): NO